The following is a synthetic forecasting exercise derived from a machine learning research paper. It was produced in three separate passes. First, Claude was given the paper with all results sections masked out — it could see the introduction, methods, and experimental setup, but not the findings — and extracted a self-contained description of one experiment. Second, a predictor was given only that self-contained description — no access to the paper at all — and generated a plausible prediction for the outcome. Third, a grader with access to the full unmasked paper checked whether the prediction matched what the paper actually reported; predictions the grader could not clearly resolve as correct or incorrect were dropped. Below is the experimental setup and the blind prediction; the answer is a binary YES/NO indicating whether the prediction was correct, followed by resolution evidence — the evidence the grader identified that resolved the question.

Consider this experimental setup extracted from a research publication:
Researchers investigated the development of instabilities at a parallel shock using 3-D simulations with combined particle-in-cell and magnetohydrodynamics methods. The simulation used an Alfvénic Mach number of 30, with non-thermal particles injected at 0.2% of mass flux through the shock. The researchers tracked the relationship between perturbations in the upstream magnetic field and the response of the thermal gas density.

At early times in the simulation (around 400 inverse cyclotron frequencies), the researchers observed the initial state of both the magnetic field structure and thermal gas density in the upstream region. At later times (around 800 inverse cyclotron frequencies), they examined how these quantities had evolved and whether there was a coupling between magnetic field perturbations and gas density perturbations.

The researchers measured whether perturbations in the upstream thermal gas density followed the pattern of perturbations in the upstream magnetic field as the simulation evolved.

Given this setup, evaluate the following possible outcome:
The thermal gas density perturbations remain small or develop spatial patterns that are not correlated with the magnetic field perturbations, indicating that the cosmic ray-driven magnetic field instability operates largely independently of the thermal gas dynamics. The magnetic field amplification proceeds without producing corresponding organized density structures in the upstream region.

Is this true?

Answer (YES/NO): NO